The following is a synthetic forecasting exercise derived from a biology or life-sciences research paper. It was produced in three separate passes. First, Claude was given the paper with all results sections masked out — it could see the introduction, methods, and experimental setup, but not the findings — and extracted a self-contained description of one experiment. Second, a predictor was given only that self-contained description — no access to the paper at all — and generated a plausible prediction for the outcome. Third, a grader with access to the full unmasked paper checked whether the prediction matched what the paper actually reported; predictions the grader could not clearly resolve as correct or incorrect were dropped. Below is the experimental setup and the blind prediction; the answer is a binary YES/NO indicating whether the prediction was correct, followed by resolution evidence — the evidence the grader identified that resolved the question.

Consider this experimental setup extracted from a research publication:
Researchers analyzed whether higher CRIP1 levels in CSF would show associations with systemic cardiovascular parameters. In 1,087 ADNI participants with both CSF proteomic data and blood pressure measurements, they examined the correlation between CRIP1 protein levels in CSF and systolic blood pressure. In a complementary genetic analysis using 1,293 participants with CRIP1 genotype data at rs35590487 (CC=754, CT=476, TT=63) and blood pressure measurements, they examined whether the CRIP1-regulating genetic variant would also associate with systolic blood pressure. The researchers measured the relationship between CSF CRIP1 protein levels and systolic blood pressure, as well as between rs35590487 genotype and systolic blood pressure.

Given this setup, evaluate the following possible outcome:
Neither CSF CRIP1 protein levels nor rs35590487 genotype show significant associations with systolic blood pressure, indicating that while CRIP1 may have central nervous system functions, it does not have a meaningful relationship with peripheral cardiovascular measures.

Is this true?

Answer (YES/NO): NO